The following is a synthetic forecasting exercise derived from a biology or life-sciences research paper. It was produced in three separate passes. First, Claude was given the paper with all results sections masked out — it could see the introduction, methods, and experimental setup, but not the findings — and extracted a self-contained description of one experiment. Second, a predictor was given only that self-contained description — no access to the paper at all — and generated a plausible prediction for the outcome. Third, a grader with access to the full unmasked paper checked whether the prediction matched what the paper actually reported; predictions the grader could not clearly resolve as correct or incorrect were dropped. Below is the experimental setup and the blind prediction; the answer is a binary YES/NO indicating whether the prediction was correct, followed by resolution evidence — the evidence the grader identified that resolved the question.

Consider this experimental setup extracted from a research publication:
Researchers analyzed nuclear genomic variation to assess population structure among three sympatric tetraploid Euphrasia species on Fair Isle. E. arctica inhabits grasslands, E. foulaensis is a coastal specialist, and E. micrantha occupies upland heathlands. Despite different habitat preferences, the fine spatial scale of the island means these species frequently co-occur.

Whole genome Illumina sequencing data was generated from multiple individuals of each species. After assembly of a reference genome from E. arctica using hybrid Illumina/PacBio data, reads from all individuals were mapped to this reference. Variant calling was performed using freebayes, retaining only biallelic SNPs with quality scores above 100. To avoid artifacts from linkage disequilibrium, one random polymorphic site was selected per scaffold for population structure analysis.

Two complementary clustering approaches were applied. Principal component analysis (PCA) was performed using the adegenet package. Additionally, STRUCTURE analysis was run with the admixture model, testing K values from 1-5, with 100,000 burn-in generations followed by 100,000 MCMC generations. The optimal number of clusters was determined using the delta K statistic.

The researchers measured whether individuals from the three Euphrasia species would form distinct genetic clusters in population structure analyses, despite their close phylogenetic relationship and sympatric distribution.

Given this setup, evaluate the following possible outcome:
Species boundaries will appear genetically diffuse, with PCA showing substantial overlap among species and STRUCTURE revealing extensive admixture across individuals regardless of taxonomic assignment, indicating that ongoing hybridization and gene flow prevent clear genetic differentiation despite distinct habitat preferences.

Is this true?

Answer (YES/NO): NO